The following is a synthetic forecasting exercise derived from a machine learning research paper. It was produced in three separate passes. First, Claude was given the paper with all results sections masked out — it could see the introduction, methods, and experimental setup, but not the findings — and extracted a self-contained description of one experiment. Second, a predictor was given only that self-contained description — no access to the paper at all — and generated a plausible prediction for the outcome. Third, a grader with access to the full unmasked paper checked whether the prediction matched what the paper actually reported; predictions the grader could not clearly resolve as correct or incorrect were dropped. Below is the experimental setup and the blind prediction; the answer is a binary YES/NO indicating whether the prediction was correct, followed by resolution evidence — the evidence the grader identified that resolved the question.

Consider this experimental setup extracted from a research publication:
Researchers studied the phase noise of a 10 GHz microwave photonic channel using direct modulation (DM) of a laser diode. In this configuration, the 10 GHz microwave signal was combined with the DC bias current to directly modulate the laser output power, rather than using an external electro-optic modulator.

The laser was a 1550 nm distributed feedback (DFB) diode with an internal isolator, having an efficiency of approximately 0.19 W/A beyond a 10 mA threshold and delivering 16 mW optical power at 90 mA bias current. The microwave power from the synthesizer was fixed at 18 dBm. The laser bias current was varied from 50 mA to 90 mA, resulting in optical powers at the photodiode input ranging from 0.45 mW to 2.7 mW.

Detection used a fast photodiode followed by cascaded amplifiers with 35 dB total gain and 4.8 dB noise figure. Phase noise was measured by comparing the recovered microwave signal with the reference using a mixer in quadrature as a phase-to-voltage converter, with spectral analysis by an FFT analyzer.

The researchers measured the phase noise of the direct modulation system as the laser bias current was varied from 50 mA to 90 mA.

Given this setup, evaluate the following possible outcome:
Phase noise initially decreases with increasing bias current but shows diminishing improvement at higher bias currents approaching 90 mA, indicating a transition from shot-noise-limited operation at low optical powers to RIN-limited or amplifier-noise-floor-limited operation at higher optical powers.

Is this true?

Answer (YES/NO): NO